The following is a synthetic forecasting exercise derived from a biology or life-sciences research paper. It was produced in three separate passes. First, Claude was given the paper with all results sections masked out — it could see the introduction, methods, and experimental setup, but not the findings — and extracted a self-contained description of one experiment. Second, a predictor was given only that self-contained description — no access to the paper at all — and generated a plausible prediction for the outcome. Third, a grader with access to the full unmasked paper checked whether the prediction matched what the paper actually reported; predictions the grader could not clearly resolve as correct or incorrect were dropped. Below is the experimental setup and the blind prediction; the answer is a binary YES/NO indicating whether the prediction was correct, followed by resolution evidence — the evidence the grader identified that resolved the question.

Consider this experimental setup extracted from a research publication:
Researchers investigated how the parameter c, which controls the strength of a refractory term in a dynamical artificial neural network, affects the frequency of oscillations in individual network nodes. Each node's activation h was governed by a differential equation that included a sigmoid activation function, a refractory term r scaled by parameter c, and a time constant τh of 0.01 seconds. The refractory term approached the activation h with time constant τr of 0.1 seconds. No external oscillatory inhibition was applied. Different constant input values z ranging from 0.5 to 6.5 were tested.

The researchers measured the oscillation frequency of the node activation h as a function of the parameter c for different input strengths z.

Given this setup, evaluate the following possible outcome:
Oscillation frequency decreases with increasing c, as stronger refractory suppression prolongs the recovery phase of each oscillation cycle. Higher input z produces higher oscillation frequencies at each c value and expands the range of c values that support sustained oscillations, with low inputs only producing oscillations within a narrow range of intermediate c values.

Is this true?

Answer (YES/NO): NO